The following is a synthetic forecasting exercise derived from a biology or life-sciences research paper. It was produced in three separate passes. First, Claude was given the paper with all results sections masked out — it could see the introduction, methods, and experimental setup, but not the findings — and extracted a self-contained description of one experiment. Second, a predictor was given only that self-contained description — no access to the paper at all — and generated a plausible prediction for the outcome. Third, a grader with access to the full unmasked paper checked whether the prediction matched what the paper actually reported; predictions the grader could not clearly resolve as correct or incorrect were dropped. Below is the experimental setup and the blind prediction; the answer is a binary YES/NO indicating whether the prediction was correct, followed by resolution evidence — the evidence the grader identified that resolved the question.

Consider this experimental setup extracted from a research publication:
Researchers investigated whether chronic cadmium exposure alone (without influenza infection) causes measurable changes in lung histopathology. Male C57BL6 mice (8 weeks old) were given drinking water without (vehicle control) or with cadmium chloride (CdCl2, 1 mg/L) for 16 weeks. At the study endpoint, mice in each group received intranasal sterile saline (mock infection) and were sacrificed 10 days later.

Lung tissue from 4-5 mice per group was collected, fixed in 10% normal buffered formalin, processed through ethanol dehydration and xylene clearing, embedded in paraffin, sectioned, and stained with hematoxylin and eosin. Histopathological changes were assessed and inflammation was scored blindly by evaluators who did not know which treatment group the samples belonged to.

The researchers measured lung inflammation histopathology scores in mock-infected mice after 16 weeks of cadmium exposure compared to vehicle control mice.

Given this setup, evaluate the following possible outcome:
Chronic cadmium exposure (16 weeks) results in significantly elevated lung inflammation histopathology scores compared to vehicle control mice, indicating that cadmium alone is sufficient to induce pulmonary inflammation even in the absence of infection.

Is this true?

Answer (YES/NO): NO